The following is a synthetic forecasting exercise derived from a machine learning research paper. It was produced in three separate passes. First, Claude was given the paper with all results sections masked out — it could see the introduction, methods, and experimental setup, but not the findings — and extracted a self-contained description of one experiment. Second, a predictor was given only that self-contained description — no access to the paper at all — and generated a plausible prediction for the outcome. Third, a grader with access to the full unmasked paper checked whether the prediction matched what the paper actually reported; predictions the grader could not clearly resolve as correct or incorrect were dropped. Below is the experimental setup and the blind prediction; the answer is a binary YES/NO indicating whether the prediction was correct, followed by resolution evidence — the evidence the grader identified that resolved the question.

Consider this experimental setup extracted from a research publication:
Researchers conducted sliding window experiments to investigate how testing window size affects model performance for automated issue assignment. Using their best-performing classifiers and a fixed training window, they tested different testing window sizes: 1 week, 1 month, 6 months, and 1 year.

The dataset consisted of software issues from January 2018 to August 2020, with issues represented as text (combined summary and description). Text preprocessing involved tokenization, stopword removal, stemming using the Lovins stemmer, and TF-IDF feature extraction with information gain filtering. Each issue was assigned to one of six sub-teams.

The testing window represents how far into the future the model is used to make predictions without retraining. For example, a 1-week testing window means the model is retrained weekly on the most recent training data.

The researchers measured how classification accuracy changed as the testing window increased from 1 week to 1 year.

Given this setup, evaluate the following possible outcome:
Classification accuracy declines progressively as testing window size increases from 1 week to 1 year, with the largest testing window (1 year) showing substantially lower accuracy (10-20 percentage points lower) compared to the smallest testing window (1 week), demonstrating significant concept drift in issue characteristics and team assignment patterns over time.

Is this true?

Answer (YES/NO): NO